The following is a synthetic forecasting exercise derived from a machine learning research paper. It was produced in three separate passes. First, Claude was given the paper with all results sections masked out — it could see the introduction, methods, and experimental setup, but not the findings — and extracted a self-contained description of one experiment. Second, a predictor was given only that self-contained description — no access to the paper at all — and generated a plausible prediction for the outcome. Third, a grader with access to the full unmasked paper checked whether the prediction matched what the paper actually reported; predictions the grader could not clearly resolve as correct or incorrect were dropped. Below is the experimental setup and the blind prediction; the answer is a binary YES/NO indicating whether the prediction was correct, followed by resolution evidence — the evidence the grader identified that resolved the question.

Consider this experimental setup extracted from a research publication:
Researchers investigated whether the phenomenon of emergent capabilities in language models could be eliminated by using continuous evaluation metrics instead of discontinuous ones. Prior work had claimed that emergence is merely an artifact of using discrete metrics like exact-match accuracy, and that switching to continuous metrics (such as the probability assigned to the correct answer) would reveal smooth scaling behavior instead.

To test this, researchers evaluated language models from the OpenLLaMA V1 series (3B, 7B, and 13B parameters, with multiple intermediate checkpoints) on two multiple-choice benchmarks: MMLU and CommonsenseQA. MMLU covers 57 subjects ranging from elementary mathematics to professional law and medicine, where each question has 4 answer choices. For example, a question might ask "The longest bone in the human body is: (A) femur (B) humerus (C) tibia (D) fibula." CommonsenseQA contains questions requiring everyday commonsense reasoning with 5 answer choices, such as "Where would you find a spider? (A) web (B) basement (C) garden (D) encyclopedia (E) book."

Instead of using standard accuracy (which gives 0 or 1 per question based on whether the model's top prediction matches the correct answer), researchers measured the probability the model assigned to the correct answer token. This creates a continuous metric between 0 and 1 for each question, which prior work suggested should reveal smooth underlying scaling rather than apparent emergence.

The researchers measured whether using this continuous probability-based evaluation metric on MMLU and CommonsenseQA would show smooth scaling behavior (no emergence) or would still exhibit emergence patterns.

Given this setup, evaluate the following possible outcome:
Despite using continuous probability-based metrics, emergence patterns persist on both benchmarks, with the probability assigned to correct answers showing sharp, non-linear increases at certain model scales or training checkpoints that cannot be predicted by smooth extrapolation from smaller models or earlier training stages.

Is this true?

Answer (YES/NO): YES